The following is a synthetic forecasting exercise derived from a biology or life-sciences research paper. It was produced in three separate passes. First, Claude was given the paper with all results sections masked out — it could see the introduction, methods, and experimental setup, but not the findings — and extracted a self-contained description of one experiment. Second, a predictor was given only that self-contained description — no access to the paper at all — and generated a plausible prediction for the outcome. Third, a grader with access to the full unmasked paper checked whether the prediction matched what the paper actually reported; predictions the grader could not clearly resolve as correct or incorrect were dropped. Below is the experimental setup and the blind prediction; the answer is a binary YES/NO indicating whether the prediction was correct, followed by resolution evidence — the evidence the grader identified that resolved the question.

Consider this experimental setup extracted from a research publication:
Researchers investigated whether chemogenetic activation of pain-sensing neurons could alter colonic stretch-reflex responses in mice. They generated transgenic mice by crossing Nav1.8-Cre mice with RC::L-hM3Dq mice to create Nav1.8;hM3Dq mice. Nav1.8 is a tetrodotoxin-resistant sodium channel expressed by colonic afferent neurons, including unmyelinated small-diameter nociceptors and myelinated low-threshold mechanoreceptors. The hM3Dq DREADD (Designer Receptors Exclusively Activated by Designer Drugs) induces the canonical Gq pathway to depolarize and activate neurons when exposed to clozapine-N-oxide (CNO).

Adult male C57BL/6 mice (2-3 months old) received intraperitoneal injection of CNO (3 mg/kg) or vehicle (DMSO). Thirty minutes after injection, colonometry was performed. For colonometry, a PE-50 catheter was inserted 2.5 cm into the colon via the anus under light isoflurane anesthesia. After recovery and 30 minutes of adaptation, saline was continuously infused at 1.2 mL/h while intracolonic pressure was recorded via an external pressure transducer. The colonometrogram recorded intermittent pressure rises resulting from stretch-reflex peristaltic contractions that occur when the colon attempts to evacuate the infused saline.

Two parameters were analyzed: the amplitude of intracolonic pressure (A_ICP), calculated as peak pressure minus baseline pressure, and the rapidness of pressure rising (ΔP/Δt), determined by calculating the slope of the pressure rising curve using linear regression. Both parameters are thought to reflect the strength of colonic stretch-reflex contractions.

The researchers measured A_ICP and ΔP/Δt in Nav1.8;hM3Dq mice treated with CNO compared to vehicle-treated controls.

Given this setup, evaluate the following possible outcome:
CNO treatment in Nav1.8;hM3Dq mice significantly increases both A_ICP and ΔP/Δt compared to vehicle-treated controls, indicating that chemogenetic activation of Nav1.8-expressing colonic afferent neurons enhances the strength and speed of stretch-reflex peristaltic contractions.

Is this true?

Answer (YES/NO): YES